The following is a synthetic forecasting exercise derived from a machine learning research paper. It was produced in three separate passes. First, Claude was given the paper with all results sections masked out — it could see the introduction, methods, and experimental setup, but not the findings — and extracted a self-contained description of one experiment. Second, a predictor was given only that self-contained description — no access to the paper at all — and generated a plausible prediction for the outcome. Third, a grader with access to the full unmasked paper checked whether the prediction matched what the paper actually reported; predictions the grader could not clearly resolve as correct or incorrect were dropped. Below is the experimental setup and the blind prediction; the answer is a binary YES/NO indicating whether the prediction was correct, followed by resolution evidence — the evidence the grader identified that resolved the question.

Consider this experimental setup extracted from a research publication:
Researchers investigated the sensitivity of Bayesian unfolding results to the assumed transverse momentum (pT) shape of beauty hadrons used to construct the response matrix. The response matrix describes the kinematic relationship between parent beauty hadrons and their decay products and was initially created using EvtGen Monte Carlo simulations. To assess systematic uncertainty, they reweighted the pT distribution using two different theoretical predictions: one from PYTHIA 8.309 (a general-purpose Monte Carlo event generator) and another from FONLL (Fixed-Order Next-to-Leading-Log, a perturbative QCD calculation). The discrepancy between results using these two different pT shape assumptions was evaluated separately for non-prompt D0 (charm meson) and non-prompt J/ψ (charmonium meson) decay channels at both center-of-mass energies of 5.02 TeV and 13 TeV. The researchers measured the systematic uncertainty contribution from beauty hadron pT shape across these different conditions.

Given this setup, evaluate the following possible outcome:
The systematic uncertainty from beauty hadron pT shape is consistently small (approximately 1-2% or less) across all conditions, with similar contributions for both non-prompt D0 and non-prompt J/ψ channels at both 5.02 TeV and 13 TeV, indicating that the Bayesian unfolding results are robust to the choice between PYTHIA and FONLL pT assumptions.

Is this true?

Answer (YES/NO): NO